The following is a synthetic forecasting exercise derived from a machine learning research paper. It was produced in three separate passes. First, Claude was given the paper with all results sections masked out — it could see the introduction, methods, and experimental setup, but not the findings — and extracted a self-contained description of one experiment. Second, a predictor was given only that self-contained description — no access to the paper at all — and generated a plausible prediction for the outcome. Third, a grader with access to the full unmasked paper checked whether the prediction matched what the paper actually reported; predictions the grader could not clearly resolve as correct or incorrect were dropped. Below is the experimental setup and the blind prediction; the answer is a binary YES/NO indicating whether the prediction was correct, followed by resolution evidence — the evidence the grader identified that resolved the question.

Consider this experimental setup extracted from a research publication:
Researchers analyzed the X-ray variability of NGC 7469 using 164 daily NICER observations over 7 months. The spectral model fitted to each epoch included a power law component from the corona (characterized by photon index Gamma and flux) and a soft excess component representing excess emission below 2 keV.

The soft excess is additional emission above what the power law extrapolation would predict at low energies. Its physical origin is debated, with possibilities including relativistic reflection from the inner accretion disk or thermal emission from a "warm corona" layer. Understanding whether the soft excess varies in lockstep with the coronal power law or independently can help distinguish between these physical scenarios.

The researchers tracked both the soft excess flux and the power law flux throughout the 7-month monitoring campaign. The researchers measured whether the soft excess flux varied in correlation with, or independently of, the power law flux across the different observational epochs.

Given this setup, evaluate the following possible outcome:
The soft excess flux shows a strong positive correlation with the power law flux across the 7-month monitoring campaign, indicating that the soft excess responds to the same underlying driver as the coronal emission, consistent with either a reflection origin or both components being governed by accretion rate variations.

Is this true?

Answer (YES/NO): YES